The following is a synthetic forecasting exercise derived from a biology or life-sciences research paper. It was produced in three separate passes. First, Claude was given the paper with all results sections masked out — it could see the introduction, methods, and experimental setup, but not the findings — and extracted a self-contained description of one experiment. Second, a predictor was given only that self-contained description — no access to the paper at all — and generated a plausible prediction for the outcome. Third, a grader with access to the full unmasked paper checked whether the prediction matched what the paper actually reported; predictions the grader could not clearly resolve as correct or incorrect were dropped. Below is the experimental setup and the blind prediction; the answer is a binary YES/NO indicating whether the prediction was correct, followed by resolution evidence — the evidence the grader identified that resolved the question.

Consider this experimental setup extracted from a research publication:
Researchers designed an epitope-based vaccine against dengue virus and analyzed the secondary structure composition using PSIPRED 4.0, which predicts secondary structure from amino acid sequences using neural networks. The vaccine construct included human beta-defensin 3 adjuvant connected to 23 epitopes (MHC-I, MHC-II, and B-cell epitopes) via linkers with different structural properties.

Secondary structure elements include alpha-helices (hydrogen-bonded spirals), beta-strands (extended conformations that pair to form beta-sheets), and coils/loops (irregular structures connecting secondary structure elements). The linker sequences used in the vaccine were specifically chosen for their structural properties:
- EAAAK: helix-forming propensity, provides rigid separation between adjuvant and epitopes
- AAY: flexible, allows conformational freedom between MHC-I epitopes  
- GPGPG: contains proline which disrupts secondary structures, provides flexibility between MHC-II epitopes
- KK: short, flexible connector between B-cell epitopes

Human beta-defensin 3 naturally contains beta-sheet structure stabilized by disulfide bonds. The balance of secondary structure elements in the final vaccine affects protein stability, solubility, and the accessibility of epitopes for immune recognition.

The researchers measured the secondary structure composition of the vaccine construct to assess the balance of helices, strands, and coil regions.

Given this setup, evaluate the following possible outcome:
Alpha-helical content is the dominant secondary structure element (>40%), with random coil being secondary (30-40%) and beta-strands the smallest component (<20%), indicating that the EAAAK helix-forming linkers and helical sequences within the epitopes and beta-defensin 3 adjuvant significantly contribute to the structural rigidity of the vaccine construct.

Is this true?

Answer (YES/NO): NO